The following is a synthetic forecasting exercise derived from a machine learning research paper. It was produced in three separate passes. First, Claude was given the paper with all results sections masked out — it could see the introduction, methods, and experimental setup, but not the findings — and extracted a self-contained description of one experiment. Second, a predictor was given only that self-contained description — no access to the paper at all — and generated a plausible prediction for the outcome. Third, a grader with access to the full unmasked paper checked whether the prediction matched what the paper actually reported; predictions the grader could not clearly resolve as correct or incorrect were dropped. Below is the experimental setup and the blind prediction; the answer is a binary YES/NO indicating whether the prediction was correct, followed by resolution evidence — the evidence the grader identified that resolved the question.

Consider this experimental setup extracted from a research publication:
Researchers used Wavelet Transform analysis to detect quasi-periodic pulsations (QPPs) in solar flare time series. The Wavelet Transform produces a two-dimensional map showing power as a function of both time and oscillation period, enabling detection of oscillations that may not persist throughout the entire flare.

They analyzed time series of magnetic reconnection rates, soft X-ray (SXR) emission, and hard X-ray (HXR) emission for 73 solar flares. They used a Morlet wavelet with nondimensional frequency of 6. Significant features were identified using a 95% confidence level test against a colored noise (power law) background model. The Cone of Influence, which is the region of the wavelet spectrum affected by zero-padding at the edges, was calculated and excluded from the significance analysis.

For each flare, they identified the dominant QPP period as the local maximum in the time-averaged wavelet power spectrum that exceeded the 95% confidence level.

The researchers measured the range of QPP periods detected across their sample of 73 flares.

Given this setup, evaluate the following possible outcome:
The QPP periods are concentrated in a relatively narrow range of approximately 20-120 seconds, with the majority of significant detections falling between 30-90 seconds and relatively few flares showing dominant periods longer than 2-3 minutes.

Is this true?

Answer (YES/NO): NO